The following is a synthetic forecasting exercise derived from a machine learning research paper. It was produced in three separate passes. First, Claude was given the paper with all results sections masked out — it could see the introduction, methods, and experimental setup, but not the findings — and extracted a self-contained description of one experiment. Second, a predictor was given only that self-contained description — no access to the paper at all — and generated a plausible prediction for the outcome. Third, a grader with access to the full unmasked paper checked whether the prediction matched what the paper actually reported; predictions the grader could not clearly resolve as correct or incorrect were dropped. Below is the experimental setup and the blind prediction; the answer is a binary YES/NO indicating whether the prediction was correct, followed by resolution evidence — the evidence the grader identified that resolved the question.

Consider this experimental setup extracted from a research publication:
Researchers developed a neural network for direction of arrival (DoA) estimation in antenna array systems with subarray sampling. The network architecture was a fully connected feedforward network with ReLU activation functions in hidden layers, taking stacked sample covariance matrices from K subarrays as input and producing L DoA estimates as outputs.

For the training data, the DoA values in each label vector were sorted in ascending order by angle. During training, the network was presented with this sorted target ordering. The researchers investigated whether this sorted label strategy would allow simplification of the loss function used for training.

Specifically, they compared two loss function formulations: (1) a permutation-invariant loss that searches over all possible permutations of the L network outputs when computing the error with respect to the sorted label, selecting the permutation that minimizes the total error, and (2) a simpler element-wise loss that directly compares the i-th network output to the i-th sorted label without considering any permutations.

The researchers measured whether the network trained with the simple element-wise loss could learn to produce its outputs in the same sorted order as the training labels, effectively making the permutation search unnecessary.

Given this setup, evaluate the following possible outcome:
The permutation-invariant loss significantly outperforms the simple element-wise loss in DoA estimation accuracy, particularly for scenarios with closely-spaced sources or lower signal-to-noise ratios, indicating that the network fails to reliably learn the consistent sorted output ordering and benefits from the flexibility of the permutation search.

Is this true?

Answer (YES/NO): NO